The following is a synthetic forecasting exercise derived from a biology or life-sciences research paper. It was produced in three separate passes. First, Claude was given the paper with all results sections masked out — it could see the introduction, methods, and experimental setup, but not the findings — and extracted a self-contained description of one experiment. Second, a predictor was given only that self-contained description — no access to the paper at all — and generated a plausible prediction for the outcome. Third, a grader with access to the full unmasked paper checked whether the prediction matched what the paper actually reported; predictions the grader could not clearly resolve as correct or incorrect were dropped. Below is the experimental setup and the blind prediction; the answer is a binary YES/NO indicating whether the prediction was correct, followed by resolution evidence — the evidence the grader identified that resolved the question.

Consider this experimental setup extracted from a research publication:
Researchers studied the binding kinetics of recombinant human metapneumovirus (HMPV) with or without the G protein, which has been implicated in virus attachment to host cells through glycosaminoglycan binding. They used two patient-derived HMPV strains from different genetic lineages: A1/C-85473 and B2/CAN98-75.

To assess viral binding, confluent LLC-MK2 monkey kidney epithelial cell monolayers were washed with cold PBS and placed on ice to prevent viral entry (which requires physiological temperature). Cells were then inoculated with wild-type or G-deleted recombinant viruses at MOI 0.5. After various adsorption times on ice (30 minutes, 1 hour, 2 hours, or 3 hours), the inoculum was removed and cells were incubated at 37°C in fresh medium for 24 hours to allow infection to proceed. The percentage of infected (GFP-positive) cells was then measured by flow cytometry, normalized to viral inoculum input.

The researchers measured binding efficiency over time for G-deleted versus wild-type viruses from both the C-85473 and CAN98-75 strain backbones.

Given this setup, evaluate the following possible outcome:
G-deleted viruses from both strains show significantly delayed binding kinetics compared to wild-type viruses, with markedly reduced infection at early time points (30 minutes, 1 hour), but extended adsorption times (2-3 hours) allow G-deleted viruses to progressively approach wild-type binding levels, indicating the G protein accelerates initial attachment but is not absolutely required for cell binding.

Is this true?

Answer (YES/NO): NO